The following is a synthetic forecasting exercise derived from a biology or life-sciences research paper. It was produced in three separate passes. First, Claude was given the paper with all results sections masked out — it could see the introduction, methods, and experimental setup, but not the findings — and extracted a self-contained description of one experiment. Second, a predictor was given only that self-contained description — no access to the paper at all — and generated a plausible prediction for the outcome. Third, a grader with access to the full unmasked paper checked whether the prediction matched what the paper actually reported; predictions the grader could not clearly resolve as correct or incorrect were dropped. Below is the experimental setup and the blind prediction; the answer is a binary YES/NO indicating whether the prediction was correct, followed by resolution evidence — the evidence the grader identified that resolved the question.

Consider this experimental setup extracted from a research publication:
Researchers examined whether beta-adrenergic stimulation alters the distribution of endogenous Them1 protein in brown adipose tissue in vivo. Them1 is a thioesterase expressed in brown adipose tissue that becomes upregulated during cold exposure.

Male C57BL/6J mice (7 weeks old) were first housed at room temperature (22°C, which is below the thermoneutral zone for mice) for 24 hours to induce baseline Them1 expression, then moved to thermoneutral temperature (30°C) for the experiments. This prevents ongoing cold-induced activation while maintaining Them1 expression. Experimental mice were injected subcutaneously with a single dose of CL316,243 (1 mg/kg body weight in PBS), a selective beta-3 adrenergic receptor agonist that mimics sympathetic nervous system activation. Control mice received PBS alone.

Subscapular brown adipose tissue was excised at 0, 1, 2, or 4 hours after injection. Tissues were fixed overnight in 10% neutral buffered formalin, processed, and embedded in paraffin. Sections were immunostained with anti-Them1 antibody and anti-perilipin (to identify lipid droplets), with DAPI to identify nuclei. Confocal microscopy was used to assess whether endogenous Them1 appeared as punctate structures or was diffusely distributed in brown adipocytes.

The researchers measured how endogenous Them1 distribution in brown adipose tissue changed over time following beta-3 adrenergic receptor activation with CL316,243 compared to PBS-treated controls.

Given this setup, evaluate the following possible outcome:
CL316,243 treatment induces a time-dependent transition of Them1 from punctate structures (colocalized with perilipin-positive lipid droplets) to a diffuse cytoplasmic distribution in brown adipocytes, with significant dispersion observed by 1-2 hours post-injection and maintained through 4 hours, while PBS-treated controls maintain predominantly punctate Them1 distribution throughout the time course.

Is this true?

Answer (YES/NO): NO